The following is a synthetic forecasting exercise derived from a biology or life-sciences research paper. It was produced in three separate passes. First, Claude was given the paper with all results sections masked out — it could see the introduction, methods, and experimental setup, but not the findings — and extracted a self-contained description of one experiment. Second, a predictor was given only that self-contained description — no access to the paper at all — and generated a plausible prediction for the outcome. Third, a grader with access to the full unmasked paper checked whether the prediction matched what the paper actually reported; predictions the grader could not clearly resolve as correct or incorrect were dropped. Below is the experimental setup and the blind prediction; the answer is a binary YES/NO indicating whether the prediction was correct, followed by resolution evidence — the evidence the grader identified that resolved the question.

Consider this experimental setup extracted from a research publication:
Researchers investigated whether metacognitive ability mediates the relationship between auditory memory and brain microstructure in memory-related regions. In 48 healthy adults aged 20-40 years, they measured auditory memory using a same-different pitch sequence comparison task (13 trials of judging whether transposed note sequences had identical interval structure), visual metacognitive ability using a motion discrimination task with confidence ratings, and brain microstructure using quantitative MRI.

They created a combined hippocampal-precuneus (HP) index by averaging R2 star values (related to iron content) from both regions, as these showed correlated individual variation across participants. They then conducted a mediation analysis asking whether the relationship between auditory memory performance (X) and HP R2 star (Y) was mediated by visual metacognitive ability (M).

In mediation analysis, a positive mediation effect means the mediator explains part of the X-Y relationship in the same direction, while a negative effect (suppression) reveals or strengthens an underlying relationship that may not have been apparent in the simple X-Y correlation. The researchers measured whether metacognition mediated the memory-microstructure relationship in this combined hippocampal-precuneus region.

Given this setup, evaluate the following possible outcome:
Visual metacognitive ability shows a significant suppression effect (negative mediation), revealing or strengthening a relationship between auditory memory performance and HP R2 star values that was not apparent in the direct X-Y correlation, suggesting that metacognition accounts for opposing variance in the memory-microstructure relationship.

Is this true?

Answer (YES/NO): NO